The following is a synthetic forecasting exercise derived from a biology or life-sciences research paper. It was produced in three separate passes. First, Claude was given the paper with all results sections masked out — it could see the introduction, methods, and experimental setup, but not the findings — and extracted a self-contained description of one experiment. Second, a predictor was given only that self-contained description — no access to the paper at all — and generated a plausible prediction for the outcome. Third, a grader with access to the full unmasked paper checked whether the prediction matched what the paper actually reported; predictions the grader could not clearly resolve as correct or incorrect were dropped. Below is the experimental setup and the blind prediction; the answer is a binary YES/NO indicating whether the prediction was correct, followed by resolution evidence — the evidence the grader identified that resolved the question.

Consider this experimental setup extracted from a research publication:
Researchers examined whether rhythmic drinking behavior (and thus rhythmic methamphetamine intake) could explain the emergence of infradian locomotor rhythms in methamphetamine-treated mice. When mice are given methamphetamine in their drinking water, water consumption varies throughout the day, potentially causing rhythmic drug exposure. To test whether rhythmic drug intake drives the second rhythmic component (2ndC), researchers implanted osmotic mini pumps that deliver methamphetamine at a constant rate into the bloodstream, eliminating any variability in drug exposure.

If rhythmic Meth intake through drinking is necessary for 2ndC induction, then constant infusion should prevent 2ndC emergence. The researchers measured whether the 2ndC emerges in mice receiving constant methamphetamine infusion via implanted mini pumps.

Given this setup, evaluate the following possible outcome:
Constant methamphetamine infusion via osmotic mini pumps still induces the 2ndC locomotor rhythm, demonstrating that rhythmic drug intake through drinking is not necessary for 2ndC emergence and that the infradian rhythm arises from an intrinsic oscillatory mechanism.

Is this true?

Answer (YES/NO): YES